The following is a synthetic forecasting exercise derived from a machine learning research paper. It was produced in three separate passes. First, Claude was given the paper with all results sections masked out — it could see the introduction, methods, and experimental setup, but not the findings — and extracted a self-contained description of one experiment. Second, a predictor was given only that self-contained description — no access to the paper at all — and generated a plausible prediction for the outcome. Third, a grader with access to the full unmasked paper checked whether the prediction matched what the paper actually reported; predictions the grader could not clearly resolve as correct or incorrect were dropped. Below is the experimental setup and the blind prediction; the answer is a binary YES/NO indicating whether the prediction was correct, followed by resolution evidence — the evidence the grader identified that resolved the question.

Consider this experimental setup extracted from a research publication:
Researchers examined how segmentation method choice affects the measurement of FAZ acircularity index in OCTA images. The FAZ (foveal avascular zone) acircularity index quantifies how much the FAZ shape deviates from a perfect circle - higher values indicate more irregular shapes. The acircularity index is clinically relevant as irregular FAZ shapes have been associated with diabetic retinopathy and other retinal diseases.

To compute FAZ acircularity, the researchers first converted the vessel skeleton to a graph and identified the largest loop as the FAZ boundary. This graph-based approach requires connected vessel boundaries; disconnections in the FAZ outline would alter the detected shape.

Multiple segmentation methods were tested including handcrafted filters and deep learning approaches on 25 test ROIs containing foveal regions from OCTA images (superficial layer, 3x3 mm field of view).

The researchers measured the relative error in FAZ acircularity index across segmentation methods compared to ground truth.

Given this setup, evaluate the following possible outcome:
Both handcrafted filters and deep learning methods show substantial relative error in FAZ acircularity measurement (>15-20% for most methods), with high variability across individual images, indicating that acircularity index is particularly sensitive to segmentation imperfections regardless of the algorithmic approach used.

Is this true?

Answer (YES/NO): NO